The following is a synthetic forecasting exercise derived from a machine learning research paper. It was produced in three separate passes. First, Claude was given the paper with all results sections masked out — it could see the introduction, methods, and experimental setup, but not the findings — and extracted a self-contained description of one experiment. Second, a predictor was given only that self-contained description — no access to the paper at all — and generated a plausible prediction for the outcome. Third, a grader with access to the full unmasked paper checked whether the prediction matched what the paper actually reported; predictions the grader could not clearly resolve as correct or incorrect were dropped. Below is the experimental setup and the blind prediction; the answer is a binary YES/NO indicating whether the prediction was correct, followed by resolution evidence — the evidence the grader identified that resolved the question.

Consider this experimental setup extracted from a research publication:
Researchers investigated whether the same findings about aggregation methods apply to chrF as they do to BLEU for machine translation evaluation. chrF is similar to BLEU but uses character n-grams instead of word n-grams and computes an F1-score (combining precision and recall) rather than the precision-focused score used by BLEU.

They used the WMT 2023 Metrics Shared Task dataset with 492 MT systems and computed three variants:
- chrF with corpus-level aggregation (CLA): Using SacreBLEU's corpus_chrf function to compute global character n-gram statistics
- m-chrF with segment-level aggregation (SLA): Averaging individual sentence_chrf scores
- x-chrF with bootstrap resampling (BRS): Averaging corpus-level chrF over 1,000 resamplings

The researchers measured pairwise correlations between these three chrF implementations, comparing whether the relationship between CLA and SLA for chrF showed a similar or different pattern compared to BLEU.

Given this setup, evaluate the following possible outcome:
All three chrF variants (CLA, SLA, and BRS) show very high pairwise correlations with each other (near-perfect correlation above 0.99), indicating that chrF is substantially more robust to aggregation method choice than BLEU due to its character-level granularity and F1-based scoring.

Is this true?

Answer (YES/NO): NO